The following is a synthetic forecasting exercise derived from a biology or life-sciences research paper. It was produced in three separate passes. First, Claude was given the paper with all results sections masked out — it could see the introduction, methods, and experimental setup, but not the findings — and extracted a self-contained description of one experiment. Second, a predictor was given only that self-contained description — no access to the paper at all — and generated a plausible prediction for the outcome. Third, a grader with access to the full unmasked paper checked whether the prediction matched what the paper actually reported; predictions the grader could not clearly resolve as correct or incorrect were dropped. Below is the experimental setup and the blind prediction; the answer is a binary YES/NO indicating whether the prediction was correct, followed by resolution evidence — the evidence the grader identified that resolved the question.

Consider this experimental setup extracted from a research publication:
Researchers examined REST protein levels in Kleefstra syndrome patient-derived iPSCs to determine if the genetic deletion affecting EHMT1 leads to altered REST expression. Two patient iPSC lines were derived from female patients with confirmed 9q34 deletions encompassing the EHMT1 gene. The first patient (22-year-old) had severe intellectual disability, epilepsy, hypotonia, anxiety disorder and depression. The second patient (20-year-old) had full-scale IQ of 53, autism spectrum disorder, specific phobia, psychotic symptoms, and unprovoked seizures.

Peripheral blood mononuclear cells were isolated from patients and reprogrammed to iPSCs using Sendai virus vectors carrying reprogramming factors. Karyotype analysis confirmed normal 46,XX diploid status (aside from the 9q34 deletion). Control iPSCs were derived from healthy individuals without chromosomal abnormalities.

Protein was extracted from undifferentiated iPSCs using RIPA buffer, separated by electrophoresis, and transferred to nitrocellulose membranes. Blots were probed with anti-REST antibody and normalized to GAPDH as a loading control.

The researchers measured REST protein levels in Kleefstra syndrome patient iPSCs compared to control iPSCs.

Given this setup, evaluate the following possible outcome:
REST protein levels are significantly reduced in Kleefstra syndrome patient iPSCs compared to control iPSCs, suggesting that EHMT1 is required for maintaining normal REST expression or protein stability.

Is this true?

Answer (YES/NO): YES